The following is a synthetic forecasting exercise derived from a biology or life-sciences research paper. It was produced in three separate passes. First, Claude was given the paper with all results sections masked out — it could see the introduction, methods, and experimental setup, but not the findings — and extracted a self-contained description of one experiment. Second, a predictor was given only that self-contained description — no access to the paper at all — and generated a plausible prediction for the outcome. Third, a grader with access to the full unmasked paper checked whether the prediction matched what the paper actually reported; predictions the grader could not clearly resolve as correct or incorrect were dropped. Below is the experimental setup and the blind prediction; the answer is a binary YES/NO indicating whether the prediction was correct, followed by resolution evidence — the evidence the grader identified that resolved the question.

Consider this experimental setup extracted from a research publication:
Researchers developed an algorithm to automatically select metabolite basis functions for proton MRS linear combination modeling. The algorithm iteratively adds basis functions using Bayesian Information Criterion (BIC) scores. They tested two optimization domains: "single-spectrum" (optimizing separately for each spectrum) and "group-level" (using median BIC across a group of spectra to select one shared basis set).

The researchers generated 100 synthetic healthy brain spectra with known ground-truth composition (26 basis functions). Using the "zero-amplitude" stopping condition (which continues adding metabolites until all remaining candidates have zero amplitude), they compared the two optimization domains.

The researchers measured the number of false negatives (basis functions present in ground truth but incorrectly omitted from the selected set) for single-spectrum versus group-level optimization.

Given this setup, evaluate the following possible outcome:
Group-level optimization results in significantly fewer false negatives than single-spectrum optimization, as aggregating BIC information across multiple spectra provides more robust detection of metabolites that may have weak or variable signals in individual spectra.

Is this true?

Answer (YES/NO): YES